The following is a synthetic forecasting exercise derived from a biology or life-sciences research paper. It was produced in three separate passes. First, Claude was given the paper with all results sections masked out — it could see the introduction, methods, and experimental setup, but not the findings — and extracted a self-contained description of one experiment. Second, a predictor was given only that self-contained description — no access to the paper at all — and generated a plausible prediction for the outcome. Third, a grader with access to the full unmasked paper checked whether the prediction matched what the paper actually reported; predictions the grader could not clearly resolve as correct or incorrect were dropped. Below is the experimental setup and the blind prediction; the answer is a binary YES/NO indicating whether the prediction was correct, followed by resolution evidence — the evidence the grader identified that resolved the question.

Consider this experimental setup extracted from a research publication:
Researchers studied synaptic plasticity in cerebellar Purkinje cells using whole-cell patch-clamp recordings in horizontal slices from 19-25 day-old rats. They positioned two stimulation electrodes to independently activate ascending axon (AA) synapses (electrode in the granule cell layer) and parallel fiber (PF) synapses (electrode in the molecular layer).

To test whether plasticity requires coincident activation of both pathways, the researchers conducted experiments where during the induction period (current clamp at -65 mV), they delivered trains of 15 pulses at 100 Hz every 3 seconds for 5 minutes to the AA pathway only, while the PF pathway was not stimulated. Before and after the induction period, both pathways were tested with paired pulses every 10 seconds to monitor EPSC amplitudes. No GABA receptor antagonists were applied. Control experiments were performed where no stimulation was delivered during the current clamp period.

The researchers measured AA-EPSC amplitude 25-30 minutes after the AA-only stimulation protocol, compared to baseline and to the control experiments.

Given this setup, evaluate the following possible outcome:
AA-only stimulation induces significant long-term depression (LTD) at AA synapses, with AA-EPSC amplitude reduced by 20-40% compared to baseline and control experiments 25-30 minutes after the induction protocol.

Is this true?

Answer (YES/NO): NO